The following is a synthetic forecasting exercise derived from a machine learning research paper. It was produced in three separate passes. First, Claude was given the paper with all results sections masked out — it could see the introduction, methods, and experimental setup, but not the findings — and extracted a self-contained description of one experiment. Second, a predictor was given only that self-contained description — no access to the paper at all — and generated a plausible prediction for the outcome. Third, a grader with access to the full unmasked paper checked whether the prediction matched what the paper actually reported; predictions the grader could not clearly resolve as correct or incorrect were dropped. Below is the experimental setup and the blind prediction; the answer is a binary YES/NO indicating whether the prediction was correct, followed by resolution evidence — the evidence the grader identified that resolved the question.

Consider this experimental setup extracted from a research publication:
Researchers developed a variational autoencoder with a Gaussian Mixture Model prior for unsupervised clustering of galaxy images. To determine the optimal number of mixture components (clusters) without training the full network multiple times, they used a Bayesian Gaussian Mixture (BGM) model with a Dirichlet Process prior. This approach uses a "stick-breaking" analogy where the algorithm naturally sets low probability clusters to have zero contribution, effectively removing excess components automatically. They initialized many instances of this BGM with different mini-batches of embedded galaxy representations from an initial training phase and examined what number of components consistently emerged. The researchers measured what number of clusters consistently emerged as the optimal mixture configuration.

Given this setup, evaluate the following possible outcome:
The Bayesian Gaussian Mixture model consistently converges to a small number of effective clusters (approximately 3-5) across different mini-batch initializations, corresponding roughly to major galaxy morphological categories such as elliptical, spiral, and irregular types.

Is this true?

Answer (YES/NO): NO